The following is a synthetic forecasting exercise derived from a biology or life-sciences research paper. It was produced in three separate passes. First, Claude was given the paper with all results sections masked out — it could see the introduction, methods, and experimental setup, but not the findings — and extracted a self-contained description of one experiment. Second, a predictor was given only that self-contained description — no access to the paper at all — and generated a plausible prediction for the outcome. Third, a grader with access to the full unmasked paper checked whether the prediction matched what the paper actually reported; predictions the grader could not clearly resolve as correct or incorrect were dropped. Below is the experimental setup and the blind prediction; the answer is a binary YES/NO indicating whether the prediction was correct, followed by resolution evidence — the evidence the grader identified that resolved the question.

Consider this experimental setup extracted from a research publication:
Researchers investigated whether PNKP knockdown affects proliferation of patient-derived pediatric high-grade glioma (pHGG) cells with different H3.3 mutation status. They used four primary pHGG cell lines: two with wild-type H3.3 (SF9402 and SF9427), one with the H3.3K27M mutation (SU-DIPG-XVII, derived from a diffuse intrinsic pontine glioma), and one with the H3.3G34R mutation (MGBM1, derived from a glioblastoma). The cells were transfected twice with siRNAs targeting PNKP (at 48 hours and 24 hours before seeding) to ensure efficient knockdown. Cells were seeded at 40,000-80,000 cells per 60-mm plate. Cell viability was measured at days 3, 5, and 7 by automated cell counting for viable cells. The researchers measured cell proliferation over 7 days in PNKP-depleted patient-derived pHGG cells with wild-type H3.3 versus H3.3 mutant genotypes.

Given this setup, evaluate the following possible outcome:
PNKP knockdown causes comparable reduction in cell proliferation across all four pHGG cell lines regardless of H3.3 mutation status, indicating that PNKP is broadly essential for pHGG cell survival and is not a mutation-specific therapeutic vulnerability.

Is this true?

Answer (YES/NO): NO